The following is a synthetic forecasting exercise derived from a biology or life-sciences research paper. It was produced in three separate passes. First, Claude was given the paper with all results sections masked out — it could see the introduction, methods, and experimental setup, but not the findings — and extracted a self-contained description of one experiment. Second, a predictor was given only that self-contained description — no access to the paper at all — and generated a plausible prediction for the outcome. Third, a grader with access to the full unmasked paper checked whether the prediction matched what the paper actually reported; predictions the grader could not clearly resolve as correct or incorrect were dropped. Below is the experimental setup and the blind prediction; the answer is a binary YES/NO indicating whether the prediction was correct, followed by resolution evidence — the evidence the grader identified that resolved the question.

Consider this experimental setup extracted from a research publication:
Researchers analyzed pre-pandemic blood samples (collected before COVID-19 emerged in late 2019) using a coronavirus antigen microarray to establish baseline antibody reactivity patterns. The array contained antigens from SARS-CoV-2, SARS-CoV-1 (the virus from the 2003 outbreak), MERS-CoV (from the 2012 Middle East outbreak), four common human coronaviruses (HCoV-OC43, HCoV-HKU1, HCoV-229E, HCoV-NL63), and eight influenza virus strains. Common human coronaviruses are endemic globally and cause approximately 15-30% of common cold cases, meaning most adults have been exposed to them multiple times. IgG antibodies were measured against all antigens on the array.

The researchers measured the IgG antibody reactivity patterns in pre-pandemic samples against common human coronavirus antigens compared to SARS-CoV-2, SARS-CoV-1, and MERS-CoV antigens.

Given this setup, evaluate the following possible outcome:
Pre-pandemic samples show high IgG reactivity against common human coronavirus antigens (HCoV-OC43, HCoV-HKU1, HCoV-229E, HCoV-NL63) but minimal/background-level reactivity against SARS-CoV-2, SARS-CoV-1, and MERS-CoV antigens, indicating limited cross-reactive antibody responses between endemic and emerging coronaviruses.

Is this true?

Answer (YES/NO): YES